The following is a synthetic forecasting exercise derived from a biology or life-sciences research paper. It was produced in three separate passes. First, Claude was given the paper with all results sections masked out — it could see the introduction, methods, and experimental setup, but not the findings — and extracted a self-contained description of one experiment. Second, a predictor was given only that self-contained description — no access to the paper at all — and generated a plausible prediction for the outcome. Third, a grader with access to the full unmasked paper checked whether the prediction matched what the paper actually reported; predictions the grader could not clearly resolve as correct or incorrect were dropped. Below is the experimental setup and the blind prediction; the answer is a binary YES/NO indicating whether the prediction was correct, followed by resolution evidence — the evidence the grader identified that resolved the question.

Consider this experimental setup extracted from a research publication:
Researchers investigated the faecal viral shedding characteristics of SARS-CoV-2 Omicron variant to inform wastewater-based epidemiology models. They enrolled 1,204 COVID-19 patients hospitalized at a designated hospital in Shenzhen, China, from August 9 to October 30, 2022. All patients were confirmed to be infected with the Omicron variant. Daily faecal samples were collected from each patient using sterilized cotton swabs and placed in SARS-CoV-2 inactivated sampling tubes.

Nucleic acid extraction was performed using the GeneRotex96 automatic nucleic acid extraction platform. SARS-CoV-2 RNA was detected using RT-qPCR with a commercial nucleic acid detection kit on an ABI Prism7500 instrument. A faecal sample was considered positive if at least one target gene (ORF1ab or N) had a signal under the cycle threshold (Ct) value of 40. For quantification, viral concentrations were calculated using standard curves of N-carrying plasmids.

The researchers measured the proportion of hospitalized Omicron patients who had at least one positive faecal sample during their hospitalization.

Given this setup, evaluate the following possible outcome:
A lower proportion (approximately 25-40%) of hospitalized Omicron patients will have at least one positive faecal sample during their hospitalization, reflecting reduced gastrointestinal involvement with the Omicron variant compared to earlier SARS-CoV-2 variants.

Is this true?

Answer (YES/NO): NO